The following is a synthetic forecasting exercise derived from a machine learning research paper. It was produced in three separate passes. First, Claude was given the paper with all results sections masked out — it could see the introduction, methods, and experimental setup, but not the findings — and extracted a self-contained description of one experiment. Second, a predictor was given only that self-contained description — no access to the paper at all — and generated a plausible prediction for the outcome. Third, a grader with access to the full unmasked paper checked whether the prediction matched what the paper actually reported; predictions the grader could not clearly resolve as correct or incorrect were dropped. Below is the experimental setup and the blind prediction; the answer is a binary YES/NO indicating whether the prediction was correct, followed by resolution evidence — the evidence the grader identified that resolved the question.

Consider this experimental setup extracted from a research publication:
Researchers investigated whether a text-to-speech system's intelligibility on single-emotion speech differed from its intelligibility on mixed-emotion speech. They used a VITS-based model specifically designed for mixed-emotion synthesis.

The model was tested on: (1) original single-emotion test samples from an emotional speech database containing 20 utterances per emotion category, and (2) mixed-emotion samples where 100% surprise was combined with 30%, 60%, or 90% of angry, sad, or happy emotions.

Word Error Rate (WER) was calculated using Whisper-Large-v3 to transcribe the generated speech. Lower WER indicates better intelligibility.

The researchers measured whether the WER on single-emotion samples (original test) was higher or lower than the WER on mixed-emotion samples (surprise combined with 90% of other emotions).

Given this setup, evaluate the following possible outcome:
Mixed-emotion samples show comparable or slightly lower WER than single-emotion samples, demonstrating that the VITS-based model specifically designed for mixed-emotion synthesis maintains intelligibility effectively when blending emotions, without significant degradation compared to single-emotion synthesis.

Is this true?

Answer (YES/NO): YES